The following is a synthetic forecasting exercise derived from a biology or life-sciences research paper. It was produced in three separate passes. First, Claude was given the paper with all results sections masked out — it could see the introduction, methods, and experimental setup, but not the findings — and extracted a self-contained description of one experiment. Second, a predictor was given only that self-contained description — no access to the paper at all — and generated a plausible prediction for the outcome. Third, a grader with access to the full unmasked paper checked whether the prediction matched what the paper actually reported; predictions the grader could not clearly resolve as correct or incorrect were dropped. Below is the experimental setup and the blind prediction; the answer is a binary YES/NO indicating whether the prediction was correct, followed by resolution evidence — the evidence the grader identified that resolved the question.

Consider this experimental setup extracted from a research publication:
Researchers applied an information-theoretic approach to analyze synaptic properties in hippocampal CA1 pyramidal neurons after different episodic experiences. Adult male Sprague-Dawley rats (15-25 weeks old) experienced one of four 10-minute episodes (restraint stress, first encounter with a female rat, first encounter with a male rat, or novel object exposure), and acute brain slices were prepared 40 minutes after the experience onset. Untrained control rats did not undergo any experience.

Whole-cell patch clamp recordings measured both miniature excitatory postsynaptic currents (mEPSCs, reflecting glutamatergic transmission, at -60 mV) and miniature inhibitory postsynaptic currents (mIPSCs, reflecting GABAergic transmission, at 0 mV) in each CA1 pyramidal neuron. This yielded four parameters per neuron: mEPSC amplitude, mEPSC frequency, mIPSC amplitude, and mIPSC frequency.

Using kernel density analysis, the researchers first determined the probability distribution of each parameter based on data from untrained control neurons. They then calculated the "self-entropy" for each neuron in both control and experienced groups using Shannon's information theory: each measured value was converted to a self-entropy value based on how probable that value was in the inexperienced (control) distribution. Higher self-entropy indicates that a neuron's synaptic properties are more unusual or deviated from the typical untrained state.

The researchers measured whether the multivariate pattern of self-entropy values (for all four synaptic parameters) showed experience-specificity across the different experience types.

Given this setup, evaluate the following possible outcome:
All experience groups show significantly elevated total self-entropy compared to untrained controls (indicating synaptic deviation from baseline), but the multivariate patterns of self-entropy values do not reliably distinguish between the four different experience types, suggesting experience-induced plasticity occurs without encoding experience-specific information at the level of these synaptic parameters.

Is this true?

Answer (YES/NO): NO